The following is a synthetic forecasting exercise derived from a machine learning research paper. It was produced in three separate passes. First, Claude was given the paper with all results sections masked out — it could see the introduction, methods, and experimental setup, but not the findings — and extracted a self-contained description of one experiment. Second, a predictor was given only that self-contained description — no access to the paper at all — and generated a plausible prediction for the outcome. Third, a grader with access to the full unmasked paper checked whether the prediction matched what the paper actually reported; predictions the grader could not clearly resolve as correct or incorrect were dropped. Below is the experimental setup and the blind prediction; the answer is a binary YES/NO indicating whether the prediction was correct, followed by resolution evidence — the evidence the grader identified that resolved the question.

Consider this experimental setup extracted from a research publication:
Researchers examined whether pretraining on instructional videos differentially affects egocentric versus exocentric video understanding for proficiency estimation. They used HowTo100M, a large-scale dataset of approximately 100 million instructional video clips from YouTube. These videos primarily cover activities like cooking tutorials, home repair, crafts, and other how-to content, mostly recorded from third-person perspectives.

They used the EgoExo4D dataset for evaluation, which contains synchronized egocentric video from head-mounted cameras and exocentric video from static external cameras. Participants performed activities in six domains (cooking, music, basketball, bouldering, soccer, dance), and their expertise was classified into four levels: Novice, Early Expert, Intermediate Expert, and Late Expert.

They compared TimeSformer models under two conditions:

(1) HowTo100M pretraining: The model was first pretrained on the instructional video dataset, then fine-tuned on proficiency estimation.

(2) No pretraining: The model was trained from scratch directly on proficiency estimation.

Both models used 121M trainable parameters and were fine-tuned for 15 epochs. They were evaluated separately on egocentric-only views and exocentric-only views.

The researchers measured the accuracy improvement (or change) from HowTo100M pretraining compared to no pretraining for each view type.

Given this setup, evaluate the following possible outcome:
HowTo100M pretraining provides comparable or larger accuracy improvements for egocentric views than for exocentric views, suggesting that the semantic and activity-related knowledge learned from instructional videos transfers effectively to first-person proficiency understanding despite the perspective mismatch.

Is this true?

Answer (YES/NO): YES